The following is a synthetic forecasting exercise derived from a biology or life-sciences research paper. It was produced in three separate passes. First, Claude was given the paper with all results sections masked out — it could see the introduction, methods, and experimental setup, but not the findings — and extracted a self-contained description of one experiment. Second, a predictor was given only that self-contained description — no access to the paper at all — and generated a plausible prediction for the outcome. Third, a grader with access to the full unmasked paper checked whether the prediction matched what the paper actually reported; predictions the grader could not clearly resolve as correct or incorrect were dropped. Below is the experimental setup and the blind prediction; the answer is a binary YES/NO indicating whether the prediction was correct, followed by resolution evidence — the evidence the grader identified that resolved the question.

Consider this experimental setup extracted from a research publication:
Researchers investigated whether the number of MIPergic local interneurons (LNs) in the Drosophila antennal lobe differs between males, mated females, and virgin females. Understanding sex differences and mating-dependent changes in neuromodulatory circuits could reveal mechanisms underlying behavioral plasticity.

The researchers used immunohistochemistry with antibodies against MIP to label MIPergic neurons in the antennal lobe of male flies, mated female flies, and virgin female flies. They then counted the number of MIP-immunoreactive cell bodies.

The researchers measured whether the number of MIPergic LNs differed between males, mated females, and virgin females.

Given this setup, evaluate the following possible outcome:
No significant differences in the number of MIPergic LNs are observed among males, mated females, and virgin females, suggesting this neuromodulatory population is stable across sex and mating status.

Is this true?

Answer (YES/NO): YES